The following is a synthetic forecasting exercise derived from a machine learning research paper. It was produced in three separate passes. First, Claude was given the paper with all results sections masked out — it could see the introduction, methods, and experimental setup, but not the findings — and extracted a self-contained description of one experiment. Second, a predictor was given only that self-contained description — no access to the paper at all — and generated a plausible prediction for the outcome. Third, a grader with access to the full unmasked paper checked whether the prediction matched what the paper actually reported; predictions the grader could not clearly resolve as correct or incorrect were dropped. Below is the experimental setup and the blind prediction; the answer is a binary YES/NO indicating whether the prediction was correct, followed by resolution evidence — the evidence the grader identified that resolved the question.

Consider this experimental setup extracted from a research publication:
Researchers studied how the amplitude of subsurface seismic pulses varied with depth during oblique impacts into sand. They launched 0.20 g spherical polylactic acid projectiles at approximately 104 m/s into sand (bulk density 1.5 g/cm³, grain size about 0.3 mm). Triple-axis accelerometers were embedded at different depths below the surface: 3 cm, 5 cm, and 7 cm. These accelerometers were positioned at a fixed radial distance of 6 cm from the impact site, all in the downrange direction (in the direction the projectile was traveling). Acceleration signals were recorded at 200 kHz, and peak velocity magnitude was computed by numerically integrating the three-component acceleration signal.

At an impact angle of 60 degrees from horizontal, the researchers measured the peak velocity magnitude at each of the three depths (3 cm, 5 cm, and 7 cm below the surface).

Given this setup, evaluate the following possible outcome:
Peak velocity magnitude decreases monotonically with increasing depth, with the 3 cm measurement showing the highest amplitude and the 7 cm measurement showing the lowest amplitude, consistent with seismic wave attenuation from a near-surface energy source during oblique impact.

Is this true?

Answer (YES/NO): YES